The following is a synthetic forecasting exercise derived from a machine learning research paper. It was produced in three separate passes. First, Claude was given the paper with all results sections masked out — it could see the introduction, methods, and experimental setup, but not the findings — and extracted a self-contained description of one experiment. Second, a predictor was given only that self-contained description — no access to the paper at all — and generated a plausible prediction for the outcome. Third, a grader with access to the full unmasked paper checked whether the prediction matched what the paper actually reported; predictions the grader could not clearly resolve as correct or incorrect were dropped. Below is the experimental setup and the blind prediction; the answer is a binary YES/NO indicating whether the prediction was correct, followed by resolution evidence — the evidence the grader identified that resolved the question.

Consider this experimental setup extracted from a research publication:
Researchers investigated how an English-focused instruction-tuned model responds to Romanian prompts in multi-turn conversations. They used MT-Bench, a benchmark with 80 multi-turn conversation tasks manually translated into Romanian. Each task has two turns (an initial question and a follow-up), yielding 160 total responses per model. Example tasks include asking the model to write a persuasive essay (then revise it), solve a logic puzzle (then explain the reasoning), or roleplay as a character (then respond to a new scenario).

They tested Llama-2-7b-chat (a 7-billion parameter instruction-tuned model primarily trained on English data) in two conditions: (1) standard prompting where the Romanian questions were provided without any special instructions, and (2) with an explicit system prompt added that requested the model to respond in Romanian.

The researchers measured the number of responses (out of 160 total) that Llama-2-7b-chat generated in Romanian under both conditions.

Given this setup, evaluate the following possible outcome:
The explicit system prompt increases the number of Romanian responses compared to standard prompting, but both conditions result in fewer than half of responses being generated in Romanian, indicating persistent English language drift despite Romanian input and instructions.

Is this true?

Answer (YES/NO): YES